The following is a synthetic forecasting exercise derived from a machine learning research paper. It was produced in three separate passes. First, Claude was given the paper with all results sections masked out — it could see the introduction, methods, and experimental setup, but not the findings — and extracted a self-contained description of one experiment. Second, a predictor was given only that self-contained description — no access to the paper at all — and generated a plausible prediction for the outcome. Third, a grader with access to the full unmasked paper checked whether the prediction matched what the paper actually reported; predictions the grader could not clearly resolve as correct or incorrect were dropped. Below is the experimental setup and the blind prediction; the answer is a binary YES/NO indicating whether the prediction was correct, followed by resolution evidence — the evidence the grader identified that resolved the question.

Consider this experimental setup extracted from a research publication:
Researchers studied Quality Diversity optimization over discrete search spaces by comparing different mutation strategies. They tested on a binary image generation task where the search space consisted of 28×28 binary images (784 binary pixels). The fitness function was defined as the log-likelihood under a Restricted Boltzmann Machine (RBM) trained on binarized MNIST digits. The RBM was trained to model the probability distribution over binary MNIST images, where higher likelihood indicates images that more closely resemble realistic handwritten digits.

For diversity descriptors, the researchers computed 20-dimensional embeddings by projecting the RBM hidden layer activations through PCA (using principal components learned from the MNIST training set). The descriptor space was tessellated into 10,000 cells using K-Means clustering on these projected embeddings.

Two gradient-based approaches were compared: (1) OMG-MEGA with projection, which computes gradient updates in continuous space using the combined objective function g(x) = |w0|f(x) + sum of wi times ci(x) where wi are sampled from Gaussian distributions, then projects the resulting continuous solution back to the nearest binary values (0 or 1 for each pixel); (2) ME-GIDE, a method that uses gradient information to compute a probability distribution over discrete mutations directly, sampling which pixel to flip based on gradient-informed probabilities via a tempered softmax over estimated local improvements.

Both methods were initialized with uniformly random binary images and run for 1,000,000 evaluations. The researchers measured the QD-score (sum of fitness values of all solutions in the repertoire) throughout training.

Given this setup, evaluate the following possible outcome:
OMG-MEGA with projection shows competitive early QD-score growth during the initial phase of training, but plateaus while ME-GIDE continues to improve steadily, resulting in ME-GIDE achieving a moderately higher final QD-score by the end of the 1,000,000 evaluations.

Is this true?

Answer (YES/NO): NO